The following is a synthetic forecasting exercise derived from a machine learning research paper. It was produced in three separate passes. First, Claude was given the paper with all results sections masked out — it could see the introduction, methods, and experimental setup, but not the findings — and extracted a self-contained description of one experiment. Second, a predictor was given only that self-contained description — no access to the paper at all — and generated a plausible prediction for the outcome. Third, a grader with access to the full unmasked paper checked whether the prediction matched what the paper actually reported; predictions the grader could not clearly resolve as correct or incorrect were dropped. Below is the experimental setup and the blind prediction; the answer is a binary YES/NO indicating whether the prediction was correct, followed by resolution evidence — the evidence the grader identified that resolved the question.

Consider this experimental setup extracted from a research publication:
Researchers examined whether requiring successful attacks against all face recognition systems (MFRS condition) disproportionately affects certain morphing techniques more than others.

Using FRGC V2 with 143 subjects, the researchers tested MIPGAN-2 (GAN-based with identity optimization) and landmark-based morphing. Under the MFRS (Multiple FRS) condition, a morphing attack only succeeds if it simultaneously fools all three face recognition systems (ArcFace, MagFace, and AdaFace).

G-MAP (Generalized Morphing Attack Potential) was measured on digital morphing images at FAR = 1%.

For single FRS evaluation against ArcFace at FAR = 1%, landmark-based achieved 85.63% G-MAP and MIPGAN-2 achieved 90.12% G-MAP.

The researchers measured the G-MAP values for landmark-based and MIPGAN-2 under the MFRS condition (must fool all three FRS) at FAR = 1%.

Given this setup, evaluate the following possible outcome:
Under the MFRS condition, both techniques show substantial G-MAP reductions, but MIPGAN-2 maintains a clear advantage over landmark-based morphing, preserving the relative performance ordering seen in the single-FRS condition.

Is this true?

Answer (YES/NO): NO